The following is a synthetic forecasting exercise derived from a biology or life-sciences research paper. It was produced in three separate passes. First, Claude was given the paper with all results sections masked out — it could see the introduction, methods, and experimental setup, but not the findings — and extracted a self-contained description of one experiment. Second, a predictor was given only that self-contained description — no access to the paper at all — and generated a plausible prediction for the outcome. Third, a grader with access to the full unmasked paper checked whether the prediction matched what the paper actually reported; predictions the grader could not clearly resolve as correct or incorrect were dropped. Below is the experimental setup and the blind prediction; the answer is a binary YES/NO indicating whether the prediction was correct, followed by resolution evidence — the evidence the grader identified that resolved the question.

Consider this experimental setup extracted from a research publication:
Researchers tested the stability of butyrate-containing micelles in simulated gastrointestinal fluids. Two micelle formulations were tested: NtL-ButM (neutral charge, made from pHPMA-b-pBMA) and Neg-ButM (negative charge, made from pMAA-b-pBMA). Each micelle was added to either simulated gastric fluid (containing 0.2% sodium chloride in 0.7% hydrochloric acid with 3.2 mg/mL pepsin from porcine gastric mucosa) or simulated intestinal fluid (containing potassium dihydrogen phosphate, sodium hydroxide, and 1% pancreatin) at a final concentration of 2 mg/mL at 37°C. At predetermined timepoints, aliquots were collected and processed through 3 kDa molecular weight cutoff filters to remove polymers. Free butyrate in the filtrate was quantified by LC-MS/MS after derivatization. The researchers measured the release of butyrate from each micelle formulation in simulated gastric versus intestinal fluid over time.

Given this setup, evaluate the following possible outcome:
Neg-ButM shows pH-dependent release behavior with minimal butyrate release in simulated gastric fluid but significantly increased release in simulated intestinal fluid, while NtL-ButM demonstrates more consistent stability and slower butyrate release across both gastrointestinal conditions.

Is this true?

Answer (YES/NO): NO